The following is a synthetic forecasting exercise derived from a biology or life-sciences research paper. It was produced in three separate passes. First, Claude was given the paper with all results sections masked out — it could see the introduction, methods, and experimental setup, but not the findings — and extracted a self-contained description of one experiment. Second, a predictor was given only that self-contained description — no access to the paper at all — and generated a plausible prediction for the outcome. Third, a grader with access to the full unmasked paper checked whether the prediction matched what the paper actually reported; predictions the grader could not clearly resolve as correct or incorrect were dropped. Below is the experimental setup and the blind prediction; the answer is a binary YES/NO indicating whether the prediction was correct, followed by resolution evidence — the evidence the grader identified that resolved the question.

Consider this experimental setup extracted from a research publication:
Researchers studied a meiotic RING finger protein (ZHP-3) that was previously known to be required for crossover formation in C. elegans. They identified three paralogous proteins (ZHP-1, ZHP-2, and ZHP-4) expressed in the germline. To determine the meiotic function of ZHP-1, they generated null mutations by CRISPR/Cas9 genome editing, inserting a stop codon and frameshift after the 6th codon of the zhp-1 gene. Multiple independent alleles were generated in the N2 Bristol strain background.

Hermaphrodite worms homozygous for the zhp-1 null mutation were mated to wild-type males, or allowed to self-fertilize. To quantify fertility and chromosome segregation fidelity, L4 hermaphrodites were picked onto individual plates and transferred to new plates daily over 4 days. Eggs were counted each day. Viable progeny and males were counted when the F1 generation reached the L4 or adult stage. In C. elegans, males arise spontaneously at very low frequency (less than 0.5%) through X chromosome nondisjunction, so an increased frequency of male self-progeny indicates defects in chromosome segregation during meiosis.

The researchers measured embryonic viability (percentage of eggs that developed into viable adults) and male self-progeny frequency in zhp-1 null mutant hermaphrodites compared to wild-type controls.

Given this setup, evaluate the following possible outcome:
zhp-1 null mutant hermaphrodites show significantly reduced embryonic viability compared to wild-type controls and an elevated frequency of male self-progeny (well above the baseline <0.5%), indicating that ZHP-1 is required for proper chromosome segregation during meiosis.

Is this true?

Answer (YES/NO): YES